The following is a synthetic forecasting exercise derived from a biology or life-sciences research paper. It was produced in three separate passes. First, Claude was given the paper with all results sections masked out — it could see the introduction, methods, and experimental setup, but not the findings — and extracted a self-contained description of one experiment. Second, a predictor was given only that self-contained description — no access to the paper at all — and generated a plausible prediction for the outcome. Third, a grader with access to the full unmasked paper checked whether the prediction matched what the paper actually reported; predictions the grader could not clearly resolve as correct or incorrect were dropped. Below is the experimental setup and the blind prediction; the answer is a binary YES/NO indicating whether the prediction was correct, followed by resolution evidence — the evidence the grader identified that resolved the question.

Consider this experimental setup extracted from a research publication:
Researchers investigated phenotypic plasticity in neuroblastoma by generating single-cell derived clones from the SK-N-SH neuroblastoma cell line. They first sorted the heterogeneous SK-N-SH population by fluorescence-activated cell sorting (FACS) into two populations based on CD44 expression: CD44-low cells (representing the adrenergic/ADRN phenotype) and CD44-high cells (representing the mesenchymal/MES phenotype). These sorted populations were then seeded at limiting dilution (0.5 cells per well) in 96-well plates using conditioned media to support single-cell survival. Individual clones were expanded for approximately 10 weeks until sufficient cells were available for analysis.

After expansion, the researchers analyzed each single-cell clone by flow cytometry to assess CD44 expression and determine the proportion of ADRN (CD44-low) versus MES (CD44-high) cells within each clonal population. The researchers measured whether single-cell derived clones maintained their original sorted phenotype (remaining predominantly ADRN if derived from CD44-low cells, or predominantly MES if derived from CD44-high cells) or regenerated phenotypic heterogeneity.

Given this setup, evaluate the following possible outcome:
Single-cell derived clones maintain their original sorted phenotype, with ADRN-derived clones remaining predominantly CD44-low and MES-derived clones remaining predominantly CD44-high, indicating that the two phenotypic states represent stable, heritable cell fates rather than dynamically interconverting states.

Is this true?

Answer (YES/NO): NO